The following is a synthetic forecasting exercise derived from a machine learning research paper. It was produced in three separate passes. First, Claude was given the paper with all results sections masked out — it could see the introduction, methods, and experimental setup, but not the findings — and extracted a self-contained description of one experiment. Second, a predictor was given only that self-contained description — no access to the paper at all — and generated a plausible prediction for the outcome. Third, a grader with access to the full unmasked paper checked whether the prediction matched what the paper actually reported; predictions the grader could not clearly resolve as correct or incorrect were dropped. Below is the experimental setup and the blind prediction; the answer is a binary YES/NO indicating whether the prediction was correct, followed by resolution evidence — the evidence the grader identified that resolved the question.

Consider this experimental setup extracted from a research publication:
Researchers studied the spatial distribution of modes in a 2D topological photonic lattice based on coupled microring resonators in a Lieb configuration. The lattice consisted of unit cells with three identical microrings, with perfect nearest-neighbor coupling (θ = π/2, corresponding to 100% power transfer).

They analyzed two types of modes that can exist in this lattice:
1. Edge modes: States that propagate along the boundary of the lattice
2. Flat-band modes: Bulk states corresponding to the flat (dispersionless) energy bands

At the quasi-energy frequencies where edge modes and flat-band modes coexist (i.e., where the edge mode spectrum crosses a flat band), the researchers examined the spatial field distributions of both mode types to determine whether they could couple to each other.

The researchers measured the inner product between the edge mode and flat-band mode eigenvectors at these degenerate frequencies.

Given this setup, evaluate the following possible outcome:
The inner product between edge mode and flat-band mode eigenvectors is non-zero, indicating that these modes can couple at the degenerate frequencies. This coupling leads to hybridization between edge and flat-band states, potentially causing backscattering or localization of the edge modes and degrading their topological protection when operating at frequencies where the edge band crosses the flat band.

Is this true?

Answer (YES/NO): NO